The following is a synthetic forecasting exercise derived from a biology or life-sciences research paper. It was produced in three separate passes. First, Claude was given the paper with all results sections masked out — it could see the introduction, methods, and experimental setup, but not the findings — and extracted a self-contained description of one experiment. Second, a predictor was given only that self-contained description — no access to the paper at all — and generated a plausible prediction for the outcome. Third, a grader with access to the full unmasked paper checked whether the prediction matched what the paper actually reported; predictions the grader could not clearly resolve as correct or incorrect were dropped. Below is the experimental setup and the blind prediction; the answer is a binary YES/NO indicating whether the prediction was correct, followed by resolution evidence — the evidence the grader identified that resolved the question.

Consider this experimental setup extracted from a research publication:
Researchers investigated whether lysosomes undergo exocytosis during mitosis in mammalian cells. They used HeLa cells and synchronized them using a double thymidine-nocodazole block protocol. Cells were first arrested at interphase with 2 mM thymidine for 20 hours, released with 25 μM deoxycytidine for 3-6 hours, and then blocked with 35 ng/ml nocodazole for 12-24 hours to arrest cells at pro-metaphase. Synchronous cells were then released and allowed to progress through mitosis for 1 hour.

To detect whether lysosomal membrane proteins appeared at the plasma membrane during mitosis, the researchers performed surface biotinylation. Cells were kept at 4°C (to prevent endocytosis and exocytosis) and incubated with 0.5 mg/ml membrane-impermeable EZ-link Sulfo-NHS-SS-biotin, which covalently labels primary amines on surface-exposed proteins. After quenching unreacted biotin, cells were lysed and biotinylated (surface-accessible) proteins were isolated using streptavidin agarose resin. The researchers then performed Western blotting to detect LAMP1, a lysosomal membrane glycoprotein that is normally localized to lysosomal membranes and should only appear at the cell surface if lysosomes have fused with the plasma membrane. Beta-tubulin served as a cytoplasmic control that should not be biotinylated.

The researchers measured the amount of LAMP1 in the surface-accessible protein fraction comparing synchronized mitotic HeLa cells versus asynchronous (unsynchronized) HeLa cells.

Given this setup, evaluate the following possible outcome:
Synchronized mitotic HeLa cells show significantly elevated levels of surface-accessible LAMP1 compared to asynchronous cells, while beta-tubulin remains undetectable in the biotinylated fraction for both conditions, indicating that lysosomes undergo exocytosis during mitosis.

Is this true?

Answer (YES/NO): YES